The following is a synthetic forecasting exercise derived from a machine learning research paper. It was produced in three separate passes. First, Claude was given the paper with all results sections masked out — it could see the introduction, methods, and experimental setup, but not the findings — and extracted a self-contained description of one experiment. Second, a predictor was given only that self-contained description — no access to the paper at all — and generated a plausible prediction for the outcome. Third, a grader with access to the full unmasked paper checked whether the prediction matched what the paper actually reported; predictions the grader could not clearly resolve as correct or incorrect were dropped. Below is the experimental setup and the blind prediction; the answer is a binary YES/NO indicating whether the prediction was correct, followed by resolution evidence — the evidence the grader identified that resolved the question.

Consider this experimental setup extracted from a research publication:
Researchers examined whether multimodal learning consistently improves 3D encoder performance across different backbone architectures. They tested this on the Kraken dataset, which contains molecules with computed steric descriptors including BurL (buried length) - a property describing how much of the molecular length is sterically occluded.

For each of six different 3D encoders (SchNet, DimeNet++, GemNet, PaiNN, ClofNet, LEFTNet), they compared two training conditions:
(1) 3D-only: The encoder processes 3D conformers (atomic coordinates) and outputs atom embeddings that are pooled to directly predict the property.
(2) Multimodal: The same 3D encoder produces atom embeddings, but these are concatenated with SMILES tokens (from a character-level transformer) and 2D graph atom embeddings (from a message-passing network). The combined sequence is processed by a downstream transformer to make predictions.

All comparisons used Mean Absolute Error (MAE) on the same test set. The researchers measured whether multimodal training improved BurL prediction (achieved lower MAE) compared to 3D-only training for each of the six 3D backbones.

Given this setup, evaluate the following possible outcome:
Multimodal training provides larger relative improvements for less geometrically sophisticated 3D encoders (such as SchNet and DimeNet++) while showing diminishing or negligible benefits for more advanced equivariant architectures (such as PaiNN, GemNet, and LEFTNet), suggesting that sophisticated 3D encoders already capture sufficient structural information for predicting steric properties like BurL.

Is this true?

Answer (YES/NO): NO